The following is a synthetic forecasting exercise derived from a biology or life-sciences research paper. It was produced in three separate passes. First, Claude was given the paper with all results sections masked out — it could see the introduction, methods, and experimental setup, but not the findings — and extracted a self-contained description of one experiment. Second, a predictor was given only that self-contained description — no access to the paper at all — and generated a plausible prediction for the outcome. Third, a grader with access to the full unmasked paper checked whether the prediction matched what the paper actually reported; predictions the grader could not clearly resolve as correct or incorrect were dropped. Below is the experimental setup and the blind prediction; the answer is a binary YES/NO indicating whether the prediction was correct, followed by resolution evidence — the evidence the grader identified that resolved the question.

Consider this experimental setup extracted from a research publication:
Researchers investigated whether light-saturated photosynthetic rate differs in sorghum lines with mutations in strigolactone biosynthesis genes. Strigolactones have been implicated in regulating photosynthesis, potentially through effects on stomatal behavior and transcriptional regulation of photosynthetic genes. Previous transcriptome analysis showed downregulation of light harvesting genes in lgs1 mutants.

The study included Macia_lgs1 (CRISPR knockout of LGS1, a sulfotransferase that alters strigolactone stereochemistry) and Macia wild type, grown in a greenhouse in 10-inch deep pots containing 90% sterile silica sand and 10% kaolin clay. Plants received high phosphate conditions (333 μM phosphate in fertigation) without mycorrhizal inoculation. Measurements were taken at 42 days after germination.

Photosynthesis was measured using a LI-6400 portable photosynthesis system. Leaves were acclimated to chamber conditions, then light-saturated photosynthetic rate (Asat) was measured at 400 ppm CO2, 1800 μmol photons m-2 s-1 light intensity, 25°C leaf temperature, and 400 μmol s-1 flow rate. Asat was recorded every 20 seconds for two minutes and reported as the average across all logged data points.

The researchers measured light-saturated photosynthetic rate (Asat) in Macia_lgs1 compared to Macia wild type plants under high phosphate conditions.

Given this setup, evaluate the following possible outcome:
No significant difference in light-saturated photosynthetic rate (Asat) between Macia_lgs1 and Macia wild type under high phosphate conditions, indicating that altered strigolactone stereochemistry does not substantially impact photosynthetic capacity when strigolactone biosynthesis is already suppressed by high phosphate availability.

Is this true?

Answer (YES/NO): NO